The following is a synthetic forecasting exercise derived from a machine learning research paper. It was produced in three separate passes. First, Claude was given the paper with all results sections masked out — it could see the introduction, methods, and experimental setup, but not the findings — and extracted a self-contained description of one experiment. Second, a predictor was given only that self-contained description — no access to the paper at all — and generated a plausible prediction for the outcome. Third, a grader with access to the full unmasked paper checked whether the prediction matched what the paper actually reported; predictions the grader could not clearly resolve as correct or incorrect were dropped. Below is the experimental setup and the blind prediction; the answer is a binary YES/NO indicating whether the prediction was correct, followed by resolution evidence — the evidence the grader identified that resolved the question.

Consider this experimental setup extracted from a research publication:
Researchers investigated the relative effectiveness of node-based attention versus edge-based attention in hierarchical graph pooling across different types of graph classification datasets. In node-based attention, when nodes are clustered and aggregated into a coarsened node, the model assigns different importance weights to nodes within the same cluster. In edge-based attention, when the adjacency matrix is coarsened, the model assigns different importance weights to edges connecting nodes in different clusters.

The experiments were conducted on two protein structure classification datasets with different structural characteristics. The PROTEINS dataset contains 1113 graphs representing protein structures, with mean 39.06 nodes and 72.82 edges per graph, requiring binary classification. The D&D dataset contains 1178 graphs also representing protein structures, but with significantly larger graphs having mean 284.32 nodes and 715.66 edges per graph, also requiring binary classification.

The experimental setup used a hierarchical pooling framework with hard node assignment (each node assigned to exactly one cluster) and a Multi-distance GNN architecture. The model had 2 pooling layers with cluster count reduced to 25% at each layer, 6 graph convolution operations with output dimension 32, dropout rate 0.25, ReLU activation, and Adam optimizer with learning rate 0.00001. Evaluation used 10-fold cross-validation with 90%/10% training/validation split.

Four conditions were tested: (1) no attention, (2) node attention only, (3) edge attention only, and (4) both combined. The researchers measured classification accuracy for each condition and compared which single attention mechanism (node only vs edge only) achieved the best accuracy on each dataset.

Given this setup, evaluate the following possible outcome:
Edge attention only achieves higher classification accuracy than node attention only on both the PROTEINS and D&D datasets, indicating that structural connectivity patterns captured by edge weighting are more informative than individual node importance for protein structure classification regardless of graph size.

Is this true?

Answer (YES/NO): NO